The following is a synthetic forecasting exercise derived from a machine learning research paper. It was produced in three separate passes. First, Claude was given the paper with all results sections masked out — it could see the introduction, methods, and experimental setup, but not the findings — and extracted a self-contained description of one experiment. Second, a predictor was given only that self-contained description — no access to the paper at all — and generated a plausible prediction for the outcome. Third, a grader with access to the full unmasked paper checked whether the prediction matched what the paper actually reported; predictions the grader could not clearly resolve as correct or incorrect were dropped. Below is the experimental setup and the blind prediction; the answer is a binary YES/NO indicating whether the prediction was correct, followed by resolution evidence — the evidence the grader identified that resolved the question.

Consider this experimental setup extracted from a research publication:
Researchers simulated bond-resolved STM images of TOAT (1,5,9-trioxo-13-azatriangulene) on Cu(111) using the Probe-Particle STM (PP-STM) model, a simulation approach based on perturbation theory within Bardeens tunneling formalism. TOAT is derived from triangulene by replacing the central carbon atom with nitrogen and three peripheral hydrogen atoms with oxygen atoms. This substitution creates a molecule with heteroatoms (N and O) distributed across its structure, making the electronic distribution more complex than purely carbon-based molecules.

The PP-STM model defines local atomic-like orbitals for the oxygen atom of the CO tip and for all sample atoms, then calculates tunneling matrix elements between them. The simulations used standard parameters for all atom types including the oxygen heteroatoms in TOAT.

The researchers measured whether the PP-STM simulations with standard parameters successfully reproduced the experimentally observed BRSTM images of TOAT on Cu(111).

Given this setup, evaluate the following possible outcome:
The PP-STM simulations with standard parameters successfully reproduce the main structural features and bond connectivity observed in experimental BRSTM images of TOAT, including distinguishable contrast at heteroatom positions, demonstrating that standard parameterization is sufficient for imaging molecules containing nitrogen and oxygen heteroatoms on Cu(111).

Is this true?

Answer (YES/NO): NO